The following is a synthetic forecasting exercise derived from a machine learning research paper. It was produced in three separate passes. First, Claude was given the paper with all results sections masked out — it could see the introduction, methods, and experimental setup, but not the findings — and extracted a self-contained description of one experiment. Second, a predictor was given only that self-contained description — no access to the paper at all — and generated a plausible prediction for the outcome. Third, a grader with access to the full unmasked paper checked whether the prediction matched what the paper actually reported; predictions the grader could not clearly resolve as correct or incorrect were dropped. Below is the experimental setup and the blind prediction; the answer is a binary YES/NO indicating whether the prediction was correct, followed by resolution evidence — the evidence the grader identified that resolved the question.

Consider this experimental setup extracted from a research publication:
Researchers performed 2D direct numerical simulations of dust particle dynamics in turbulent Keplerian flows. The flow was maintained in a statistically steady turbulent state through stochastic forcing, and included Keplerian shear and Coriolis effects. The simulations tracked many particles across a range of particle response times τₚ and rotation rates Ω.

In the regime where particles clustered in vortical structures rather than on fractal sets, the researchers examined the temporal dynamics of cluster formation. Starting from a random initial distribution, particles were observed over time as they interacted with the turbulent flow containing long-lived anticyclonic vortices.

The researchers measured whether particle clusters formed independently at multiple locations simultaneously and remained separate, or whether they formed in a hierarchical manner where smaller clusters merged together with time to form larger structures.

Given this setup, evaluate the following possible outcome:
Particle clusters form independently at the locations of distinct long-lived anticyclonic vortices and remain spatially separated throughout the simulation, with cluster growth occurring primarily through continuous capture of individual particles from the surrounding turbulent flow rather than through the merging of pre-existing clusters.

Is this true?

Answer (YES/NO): NO